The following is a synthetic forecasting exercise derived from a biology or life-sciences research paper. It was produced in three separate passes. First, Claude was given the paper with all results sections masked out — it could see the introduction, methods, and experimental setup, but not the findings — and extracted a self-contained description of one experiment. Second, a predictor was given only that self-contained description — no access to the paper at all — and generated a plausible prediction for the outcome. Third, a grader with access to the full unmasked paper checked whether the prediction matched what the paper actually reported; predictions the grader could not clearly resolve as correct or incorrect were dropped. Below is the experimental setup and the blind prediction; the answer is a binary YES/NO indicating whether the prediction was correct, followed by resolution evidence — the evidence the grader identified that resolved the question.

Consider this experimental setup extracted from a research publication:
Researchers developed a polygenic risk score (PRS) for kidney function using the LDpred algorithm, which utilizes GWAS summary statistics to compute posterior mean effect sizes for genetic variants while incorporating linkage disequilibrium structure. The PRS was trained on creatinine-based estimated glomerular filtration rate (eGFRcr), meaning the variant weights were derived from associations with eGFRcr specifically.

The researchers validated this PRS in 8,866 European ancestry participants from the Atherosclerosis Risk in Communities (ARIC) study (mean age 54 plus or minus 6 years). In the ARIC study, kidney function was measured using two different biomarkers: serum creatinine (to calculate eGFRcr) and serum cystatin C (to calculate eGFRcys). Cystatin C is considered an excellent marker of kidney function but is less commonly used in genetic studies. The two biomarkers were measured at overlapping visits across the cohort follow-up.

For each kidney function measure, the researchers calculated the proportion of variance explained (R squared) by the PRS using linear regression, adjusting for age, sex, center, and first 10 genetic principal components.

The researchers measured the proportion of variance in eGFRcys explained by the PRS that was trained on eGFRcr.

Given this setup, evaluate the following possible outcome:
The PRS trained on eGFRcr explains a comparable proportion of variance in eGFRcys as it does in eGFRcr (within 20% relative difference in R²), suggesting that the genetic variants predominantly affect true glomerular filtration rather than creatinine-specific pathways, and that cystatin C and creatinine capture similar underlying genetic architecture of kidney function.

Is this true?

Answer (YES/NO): NO